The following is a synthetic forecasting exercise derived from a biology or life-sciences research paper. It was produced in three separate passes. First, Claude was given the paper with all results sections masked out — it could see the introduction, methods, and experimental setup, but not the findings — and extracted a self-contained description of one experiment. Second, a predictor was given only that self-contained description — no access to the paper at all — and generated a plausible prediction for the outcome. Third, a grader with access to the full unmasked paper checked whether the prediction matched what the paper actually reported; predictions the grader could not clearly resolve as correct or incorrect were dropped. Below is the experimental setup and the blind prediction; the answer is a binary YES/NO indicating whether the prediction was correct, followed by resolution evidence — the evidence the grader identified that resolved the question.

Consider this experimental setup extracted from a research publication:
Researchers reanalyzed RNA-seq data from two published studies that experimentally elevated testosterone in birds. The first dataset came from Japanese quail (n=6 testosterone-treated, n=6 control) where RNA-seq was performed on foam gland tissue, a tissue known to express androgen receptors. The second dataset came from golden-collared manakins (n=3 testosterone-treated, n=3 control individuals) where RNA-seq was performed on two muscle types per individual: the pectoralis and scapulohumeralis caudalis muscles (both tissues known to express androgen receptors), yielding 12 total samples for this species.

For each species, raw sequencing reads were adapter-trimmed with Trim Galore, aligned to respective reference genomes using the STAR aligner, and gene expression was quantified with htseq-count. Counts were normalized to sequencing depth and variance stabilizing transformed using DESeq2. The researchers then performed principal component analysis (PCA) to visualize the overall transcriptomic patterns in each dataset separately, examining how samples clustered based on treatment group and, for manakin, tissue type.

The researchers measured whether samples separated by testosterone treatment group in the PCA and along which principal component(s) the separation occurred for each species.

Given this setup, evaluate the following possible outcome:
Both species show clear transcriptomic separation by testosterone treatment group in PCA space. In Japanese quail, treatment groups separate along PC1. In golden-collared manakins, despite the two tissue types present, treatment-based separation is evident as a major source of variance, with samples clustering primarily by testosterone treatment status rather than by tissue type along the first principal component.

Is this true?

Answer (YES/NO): NO